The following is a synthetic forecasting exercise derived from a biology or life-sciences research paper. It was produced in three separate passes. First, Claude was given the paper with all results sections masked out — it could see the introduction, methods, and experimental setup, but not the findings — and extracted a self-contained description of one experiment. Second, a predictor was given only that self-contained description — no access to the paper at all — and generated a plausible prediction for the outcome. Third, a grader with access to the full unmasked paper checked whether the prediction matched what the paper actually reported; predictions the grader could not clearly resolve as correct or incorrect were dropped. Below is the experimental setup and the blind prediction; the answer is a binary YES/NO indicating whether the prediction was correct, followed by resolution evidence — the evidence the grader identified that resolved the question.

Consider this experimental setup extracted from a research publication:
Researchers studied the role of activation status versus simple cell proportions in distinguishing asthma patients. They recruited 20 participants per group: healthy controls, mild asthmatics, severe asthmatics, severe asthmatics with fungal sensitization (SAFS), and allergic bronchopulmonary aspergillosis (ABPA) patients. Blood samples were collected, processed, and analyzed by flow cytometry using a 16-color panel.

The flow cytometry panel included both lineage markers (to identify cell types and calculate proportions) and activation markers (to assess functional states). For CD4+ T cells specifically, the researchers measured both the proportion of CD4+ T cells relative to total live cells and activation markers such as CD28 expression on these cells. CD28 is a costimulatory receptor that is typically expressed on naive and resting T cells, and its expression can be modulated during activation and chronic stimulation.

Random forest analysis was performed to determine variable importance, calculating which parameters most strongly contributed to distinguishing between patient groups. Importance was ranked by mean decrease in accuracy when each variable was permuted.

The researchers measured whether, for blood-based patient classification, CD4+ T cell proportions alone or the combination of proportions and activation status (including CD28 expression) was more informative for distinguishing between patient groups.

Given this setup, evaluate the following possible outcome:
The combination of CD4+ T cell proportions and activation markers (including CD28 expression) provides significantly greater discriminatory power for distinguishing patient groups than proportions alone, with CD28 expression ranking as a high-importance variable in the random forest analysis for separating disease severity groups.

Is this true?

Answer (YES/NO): NO